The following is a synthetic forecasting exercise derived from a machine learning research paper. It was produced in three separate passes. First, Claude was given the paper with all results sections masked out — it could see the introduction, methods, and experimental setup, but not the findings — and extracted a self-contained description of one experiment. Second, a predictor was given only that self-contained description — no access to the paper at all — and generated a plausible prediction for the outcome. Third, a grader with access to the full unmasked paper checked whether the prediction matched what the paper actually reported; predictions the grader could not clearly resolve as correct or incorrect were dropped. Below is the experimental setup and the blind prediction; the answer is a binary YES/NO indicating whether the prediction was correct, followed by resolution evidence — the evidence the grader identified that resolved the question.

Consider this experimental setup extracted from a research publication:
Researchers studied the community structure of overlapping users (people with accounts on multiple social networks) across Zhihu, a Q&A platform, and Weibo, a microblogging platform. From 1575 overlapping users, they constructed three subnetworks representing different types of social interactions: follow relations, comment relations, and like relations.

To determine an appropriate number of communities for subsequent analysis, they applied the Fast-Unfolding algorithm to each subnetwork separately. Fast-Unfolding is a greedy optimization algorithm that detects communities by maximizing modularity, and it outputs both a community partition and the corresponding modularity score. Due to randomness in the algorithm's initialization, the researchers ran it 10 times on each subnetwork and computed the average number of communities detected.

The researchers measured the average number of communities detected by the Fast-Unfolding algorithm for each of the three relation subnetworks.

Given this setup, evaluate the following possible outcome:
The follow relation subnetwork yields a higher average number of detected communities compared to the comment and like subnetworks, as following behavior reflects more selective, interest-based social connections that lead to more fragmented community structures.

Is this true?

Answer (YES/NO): NO